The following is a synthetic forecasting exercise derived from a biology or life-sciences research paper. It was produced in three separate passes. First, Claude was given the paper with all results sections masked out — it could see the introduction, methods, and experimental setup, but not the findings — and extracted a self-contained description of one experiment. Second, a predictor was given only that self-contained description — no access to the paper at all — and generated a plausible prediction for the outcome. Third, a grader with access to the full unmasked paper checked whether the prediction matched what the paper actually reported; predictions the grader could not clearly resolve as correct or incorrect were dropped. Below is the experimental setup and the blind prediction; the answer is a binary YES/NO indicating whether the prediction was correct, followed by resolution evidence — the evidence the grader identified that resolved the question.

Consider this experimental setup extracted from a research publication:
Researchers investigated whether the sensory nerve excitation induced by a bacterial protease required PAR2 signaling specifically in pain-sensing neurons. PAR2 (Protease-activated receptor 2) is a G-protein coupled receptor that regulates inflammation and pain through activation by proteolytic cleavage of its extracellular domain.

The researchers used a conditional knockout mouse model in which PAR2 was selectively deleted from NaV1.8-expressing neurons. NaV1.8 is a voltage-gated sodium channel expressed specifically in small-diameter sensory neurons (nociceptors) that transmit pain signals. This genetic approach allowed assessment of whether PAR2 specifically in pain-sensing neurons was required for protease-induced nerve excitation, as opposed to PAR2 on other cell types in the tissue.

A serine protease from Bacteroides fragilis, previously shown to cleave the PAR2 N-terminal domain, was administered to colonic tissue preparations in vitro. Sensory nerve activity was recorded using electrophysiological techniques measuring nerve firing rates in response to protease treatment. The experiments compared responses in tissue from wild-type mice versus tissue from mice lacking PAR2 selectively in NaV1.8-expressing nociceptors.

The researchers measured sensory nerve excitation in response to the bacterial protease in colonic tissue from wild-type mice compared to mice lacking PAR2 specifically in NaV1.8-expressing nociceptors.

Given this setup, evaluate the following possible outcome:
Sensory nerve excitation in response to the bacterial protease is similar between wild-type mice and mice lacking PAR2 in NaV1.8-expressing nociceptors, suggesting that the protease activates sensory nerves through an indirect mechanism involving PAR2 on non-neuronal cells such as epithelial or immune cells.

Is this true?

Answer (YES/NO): NO